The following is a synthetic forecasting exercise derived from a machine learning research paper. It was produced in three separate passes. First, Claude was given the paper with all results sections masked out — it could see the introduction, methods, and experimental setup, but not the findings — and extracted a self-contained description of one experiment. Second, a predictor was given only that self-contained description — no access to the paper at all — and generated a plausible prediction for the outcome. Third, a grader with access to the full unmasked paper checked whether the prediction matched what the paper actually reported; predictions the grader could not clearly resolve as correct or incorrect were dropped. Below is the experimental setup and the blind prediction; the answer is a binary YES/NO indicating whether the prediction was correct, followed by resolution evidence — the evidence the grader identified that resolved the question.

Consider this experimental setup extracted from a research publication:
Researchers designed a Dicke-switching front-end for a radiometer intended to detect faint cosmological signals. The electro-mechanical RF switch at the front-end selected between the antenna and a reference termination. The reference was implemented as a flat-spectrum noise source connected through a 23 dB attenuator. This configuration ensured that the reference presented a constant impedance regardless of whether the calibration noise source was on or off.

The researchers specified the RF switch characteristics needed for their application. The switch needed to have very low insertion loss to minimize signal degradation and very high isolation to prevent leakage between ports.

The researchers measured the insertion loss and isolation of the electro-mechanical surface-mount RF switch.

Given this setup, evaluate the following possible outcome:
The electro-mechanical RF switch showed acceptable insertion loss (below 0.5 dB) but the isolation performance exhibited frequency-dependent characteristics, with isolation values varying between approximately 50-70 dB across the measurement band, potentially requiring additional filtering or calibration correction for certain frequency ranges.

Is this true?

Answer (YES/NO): NO